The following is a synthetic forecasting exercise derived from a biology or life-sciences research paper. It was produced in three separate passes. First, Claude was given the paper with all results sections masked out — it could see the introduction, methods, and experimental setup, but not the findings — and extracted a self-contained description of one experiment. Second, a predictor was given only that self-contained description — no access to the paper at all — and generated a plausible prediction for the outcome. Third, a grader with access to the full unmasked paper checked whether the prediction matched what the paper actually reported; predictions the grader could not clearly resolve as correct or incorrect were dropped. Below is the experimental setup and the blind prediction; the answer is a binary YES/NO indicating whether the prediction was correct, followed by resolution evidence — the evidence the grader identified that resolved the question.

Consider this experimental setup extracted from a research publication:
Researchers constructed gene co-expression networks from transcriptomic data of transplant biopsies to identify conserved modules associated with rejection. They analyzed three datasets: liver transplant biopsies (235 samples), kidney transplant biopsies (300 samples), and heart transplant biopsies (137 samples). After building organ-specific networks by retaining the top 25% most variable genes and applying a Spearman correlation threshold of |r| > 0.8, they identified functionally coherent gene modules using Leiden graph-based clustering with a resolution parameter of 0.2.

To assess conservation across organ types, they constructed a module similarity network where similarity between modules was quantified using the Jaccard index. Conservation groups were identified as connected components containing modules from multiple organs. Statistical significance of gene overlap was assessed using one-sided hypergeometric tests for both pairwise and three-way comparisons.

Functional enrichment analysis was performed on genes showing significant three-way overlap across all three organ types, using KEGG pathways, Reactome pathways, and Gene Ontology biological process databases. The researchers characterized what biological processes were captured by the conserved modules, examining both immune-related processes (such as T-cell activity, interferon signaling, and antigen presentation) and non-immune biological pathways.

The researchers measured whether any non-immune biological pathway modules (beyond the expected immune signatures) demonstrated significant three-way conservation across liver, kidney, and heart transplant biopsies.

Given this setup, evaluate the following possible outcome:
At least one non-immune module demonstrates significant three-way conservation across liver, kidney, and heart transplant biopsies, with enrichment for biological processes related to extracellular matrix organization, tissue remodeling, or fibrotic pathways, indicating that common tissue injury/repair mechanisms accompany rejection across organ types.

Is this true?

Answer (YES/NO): NO